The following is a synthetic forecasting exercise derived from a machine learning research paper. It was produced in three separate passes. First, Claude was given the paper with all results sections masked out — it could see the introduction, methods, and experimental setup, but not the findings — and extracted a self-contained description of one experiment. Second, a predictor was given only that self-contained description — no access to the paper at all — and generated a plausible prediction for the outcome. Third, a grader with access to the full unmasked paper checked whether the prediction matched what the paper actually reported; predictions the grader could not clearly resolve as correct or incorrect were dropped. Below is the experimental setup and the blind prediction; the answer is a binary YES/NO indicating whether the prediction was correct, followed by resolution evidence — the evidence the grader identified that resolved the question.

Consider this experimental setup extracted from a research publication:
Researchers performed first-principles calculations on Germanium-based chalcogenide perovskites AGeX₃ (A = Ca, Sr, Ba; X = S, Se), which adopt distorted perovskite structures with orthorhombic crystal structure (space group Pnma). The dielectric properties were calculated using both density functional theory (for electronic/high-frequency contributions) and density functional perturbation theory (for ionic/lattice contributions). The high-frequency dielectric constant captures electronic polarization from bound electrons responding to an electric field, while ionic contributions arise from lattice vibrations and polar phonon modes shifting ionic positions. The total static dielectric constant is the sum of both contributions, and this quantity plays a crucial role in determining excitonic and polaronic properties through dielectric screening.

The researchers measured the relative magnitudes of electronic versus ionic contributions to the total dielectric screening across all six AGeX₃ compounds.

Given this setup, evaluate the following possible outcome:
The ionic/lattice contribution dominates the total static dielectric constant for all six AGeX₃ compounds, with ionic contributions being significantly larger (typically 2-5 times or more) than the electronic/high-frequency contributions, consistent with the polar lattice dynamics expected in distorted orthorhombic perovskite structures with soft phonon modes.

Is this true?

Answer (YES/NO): NO